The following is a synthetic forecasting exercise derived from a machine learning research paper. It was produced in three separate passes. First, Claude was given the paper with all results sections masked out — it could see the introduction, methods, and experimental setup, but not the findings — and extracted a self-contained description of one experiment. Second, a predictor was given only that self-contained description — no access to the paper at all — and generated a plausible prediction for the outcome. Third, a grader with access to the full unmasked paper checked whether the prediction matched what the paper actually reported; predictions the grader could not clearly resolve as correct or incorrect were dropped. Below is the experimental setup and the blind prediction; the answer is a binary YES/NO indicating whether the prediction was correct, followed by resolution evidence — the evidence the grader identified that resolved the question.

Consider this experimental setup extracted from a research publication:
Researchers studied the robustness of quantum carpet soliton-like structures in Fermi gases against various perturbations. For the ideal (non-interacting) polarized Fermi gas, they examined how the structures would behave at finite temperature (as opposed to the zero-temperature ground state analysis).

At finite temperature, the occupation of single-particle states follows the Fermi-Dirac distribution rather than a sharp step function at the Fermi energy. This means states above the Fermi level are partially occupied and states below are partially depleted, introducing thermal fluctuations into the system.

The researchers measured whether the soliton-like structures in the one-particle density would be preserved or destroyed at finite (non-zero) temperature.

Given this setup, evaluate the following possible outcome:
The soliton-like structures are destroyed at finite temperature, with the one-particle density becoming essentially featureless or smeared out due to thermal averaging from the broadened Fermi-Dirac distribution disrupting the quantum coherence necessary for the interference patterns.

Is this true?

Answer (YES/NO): NO